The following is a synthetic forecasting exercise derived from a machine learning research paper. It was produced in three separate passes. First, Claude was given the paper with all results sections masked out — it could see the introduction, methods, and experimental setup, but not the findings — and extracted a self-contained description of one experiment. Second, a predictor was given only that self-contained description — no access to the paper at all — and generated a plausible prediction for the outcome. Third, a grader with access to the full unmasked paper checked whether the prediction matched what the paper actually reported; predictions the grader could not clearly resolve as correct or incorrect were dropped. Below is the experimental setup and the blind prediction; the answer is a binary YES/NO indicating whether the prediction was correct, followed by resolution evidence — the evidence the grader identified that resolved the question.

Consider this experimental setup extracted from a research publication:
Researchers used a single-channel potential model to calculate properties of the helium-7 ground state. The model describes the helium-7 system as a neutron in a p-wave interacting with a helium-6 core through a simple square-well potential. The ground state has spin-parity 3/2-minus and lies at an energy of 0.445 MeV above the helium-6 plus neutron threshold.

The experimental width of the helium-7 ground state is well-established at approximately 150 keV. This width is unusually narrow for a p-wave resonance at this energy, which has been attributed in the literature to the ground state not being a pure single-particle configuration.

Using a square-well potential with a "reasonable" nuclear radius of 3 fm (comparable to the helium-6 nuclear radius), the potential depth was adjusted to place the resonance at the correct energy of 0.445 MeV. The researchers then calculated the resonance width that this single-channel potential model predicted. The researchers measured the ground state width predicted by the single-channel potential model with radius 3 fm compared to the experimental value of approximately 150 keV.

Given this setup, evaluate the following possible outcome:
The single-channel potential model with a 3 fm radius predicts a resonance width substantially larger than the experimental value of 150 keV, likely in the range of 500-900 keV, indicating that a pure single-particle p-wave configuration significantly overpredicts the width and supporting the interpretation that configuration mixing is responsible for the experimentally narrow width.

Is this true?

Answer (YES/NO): NO